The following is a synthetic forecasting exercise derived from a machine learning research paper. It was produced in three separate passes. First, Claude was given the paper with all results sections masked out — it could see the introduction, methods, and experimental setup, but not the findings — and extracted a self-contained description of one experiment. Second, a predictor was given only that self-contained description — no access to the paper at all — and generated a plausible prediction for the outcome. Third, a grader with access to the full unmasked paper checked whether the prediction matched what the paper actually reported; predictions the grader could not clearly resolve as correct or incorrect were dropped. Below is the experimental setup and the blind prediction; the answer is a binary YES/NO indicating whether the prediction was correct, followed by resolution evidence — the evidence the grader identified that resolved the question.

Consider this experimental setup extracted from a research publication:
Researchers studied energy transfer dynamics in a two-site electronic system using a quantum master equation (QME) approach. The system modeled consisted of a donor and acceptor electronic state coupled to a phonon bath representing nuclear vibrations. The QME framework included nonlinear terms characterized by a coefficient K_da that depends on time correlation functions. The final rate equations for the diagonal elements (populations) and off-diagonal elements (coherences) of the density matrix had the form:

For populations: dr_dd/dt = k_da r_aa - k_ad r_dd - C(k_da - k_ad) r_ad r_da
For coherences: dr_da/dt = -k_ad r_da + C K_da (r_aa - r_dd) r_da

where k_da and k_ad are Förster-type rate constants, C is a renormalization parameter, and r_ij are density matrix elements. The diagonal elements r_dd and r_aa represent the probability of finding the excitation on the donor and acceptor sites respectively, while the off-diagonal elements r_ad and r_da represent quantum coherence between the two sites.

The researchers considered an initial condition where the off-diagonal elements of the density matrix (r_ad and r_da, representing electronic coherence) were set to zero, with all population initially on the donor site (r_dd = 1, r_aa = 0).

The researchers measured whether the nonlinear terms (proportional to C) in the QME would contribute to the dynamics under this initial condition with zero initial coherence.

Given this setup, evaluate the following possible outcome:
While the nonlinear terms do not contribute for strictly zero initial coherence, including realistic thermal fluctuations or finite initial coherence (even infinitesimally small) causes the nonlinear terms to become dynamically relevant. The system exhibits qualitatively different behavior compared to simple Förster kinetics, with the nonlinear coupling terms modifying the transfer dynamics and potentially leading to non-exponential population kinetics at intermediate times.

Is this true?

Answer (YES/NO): NO